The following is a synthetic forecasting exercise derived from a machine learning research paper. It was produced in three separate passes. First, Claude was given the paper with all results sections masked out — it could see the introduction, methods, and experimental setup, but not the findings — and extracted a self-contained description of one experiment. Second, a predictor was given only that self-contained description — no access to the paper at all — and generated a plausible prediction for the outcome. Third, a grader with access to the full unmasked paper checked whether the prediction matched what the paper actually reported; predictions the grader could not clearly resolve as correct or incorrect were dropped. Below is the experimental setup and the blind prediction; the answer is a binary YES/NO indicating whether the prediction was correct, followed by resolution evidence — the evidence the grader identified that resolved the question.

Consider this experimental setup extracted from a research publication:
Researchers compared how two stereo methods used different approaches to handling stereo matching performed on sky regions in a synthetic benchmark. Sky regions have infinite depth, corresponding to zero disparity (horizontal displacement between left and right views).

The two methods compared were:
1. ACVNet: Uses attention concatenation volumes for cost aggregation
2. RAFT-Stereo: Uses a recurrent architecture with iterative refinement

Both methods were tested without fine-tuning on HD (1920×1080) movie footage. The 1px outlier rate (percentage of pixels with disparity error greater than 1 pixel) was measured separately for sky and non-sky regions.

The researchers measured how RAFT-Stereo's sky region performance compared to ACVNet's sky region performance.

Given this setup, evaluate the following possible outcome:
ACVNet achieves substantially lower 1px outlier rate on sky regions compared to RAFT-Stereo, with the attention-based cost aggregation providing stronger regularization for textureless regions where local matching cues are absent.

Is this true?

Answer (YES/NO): YES